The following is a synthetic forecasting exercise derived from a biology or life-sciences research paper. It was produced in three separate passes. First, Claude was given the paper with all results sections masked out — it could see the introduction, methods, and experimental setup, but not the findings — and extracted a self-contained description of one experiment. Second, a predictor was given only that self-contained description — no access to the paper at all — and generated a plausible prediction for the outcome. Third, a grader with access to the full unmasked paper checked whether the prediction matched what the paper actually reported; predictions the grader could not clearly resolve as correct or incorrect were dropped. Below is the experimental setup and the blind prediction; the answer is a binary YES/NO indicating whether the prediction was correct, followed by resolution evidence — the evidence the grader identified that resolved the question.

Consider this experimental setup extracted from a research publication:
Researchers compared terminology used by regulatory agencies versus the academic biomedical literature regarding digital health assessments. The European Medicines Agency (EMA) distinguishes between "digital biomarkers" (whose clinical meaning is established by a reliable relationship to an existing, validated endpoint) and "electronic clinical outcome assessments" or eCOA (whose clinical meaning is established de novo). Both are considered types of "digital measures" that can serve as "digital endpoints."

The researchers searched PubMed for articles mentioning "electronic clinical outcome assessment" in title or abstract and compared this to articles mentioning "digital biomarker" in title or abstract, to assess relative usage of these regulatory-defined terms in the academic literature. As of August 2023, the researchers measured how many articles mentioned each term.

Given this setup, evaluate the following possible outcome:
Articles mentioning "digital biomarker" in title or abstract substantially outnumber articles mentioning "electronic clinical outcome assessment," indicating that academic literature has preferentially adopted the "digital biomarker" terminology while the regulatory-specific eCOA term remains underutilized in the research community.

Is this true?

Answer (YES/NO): YES